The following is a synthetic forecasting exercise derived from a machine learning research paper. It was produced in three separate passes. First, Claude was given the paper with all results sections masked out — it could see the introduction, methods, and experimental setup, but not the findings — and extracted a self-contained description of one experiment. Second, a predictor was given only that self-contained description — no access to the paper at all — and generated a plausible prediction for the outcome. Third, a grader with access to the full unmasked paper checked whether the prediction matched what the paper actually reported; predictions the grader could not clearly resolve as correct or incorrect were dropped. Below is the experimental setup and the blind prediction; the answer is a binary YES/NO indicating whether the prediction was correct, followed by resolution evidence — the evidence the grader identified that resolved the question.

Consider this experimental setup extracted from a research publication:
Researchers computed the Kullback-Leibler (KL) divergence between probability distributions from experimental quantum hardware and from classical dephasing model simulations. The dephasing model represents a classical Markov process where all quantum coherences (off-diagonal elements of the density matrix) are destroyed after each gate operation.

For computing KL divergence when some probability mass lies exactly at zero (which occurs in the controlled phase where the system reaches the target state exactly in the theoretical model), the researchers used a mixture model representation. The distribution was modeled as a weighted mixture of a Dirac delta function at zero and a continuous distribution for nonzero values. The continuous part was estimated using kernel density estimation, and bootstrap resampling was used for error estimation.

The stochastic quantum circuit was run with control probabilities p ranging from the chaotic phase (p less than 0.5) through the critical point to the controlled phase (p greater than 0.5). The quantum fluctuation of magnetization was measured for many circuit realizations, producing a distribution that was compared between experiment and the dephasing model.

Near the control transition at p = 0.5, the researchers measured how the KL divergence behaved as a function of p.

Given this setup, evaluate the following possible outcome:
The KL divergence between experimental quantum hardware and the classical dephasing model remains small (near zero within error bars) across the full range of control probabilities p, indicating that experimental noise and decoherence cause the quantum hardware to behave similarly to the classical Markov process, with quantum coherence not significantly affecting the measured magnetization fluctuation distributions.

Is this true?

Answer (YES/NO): NO